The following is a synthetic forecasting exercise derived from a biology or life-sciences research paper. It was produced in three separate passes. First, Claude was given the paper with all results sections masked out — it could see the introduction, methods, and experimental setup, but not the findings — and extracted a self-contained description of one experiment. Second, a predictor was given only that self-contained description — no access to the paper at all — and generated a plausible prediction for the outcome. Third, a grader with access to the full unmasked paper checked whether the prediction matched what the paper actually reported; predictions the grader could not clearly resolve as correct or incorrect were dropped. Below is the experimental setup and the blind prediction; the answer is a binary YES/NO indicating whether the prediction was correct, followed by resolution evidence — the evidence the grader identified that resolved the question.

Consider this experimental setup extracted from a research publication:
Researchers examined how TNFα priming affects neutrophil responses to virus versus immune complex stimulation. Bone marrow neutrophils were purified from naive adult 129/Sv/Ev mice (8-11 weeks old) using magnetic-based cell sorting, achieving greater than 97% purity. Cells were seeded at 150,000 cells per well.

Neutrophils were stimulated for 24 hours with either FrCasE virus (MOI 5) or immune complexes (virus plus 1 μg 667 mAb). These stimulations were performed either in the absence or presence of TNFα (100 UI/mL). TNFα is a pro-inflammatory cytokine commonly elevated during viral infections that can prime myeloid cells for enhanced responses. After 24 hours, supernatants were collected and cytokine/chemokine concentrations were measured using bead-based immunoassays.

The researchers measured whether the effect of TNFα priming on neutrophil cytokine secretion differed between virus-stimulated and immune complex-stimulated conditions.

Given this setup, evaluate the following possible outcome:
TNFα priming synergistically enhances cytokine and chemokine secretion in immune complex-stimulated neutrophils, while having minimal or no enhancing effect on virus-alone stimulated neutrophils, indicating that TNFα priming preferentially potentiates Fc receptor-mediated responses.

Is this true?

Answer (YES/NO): YES